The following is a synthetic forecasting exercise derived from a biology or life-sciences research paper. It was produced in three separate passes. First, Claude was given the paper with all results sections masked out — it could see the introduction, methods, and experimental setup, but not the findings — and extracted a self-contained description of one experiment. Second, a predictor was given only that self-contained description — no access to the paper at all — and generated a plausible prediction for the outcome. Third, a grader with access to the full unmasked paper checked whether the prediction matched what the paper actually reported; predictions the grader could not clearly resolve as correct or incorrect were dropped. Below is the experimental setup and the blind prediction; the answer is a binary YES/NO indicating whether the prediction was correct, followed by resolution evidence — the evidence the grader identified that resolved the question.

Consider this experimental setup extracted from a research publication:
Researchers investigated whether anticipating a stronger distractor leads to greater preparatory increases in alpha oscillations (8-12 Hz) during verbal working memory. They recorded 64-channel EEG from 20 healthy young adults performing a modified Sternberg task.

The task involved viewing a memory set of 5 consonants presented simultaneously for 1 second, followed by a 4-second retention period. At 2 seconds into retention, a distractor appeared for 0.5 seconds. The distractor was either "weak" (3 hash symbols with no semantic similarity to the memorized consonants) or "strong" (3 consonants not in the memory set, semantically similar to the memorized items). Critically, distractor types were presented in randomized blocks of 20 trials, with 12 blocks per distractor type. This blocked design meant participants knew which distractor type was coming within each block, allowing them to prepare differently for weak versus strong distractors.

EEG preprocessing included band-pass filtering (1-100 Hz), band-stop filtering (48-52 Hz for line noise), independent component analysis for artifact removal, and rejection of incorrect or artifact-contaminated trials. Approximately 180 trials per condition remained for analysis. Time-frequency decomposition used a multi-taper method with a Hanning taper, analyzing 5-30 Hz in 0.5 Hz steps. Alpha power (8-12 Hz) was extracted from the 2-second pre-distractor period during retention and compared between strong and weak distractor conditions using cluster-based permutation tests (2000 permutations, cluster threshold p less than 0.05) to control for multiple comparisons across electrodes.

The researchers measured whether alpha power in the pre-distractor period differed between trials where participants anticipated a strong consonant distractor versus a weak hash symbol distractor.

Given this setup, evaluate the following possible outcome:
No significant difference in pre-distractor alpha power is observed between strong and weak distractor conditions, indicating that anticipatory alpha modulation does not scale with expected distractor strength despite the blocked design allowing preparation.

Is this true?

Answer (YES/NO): YES